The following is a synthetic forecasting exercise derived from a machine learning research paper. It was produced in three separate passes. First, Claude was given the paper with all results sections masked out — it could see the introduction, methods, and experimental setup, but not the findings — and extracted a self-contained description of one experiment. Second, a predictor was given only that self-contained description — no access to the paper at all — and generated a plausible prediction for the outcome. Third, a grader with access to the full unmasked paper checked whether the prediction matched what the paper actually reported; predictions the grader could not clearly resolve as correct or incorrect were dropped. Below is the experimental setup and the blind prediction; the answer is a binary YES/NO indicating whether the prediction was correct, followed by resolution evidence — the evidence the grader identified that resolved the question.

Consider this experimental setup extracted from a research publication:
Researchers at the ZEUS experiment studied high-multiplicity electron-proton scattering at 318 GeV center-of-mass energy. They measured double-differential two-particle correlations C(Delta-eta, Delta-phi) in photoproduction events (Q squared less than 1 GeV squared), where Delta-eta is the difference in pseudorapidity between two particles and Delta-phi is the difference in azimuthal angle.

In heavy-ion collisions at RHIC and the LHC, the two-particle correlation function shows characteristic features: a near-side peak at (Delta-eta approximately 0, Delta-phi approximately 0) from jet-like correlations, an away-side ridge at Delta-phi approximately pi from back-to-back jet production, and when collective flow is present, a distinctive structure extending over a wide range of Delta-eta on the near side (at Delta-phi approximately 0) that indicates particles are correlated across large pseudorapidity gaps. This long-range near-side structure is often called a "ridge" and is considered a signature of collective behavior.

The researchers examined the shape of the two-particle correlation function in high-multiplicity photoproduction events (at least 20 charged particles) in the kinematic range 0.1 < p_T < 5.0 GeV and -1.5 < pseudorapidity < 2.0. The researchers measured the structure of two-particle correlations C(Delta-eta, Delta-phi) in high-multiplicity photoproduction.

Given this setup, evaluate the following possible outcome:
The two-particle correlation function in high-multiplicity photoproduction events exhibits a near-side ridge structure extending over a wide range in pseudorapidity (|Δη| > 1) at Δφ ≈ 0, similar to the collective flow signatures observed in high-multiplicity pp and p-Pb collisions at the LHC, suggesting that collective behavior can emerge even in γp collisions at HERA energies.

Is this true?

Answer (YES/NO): NO